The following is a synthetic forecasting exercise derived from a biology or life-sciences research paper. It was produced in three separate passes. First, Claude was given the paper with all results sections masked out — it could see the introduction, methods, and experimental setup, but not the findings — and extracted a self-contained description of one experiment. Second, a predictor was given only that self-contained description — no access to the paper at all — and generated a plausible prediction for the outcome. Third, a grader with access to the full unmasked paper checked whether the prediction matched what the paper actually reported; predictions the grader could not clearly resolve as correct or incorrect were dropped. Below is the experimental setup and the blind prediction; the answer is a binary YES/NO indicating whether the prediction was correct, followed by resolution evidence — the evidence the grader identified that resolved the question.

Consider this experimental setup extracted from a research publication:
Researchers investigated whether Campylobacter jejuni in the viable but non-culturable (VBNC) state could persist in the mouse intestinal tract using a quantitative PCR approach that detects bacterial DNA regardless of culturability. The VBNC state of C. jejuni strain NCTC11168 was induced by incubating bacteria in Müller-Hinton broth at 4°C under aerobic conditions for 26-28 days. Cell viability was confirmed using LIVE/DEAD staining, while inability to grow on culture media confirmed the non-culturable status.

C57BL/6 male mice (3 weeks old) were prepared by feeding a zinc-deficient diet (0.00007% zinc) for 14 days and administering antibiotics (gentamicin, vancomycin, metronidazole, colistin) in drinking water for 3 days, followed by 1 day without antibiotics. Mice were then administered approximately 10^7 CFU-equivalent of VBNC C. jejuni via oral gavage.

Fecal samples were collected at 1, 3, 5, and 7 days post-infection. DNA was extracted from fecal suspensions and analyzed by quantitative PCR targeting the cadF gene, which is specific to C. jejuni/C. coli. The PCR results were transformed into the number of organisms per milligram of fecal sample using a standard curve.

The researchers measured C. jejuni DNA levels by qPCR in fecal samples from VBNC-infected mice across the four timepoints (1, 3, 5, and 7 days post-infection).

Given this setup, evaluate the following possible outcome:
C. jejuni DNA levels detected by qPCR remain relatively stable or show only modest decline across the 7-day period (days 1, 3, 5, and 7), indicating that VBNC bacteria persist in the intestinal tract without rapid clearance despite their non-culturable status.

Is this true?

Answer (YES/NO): NO